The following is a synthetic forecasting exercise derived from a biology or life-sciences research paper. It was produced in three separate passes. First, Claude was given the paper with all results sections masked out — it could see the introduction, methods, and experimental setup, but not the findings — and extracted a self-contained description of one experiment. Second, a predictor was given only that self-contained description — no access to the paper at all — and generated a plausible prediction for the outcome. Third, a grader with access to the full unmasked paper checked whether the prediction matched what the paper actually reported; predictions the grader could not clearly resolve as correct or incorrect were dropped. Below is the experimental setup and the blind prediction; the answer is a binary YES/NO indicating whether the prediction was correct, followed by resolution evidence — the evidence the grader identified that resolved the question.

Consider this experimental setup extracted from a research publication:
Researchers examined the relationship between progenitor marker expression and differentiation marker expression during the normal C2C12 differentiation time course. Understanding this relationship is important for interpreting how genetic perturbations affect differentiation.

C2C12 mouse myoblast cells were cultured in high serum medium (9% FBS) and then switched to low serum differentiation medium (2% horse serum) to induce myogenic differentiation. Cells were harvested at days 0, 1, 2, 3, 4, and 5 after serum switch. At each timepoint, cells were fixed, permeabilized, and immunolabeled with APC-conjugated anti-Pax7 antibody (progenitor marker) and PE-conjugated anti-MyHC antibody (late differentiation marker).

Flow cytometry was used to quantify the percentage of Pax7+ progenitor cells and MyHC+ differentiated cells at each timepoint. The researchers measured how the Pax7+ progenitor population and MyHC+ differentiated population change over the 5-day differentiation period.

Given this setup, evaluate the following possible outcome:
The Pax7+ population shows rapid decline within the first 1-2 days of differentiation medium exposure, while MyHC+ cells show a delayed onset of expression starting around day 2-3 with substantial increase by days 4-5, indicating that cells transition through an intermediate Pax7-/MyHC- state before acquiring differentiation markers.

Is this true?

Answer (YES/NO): NO